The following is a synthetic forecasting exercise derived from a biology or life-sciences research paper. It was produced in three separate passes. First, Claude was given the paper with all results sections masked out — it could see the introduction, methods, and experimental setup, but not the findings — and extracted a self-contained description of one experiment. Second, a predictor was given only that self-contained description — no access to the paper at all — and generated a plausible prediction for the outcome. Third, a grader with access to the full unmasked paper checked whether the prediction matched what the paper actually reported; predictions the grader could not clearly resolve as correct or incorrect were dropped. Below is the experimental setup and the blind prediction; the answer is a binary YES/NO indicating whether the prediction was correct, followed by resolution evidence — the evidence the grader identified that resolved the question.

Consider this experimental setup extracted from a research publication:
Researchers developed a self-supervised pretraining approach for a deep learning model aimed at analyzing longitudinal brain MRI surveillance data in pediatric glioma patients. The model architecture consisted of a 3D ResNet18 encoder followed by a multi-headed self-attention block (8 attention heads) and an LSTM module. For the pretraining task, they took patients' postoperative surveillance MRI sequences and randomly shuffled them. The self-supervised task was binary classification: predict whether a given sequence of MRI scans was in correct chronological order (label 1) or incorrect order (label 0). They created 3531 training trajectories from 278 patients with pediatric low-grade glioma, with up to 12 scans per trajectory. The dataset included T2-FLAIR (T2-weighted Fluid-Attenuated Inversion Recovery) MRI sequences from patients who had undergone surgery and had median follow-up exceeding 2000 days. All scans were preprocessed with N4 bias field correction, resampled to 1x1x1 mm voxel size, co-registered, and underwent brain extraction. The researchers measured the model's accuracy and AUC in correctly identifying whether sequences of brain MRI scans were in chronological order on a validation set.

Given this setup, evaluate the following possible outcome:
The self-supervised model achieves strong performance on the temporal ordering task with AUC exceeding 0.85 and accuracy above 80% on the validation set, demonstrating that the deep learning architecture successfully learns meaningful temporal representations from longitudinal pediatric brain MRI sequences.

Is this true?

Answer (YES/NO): NO